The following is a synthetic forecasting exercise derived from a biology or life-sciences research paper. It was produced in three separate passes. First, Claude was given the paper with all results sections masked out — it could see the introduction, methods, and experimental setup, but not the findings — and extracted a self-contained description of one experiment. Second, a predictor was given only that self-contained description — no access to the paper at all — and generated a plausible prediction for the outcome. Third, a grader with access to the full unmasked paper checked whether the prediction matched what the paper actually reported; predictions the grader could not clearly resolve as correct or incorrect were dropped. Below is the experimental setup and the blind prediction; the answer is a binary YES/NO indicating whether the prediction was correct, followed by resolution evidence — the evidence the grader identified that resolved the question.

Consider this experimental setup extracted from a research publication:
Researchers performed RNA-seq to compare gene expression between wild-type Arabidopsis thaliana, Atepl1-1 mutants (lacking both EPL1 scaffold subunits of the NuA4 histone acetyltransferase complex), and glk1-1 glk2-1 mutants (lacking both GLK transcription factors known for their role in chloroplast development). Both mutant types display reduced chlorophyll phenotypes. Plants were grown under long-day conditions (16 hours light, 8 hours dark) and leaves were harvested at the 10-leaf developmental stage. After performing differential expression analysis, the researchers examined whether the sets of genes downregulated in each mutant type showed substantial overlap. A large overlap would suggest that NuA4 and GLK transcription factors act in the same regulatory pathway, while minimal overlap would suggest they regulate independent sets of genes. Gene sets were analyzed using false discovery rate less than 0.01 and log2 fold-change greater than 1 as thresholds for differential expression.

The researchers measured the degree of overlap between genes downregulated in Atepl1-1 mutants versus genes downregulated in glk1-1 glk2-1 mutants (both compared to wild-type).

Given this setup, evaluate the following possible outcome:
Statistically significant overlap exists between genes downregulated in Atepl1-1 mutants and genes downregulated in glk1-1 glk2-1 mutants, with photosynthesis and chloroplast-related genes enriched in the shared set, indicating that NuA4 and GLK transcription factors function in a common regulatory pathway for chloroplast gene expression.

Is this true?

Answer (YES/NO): NO